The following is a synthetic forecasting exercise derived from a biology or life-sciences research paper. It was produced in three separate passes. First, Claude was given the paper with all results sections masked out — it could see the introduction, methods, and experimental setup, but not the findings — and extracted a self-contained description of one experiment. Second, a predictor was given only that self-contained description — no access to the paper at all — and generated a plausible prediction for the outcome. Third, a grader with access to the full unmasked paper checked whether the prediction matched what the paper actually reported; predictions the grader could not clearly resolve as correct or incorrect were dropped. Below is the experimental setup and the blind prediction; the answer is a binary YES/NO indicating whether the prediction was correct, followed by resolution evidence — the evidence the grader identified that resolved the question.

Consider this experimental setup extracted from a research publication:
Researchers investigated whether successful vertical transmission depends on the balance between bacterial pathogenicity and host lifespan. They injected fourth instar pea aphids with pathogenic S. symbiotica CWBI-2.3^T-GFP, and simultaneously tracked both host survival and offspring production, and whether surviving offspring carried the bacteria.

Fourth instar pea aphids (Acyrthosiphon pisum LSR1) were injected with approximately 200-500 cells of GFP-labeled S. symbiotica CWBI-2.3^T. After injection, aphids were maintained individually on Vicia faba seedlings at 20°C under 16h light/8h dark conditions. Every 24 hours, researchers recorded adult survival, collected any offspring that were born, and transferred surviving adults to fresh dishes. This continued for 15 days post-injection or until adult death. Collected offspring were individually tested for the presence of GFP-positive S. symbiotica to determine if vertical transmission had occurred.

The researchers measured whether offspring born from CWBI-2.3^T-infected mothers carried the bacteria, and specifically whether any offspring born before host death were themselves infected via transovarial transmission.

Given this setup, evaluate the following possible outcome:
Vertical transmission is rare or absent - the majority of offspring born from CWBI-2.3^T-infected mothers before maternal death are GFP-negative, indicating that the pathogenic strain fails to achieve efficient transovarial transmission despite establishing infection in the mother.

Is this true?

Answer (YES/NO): NO